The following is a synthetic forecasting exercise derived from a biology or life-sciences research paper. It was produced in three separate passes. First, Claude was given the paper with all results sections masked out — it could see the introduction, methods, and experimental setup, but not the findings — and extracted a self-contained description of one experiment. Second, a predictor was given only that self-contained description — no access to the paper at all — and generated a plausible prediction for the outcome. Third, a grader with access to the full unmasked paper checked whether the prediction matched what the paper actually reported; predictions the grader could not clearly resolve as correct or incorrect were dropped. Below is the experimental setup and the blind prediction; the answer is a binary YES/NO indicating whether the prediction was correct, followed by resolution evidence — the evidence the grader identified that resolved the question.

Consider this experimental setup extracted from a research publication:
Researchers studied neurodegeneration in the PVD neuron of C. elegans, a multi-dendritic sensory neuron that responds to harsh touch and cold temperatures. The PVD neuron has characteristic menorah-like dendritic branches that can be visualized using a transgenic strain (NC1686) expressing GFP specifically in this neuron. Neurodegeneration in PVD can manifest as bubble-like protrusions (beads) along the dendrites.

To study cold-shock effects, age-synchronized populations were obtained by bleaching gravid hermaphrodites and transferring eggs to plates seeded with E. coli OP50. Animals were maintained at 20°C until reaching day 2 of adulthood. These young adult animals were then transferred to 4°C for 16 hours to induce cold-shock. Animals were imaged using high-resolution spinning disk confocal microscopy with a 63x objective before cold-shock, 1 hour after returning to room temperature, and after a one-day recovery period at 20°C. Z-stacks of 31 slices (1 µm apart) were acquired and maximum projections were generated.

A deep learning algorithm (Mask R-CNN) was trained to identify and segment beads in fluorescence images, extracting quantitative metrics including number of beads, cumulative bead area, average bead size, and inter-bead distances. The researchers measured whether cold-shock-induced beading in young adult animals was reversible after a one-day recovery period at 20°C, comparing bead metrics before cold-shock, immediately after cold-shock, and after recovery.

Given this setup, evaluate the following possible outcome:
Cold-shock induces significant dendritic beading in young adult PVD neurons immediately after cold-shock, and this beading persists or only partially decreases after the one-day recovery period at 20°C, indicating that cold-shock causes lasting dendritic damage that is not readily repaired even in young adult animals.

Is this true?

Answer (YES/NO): NO